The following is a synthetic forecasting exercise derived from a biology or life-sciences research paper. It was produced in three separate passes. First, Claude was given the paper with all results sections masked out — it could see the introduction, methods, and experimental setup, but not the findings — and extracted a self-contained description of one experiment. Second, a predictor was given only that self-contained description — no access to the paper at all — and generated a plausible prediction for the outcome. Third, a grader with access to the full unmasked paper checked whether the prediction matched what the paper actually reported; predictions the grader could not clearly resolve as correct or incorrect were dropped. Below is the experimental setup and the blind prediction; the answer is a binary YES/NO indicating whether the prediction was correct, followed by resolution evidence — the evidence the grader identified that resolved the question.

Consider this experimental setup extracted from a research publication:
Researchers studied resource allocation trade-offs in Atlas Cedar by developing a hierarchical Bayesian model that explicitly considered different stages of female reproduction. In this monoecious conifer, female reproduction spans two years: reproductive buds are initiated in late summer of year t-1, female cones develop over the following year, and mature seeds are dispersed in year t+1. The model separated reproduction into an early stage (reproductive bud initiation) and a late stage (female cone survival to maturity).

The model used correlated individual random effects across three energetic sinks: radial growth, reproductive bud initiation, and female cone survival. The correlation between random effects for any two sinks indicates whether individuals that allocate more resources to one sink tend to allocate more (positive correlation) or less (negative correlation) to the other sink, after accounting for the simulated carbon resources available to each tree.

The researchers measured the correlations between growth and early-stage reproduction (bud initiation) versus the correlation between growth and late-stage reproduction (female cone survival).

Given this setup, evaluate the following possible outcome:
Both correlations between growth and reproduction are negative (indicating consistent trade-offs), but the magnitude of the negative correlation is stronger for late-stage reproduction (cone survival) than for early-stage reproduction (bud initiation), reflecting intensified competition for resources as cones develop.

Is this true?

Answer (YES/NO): NO